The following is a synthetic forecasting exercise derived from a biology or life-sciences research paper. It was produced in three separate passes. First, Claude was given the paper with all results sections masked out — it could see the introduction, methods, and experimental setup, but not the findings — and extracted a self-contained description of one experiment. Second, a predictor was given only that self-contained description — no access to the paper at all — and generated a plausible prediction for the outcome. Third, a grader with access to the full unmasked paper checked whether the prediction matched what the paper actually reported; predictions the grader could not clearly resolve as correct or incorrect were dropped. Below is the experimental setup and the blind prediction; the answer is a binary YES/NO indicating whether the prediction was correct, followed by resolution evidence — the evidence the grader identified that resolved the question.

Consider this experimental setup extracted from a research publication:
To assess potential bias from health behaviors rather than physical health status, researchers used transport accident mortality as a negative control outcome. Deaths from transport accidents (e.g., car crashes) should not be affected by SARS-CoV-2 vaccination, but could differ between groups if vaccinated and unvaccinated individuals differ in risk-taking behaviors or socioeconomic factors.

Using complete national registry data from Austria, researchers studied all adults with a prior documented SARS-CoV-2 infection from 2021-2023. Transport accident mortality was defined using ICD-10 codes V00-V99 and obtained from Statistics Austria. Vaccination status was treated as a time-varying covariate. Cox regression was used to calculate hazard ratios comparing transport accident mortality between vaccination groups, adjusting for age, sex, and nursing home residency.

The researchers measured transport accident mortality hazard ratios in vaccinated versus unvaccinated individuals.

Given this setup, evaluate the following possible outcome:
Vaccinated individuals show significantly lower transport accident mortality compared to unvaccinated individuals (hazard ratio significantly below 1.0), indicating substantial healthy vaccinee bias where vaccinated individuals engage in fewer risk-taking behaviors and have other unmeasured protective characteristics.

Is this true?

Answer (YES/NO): NO